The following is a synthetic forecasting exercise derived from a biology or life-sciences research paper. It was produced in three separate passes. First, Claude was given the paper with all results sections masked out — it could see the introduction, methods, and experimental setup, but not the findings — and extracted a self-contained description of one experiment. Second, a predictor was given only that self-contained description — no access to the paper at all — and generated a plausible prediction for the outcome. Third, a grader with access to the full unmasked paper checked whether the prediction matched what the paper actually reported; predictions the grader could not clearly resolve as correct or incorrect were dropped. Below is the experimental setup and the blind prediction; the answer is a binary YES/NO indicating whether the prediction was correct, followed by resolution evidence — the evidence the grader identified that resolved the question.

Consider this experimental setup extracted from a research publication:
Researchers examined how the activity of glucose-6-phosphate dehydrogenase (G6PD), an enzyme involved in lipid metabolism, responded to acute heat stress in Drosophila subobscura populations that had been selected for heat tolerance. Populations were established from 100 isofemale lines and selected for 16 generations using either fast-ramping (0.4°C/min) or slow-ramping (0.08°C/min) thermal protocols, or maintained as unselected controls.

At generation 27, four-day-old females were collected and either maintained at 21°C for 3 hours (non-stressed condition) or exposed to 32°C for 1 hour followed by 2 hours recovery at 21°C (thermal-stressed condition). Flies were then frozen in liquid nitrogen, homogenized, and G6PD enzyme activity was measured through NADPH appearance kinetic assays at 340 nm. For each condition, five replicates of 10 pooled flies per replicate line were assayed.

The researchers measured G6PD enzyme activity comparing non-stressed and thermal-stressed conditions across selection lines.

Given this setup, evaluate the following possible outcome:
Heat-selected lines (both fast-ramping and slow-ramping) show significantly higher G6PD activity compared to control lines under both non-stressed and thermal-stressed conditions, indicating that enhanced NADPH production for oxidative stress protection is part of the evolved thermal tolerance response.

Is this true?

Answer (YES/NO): NO